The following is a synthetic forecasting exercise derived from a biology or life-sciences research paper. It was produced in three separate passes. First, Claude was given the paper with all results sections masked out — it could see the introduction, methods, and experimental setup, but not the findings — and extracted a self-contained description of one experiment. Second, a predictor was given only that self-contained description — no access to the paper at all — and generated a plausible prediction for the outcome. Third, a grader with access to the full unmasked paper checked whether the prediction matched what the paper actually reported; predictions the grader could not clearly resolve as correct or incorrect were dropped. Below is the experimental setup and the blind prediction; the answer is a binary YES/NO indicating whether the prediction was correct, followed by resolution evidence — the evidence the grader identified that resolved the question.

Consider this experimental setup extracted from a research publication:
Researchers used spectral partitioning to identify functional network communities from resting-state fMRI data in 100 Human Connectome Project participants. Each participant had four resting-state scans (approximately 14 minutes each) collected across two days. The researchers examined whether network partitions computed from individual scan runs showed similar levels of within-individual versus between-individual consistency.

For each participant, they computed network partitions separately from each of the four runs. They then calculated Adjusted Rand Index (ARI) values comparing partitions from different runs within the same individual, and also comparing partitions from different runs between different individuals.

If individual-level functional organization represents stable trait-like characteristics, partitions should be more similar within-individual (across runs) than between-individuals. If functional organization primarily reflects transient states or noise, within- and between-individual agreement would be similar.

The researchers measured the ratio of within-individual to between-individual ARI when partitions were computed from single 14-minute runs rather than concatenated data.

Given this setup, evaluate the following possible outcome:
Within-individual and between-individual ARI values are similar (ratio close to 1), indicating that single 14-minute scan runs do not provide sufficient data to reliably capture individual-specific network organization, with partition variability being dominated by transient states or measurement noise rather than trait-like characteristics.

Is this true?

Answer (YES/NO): NO